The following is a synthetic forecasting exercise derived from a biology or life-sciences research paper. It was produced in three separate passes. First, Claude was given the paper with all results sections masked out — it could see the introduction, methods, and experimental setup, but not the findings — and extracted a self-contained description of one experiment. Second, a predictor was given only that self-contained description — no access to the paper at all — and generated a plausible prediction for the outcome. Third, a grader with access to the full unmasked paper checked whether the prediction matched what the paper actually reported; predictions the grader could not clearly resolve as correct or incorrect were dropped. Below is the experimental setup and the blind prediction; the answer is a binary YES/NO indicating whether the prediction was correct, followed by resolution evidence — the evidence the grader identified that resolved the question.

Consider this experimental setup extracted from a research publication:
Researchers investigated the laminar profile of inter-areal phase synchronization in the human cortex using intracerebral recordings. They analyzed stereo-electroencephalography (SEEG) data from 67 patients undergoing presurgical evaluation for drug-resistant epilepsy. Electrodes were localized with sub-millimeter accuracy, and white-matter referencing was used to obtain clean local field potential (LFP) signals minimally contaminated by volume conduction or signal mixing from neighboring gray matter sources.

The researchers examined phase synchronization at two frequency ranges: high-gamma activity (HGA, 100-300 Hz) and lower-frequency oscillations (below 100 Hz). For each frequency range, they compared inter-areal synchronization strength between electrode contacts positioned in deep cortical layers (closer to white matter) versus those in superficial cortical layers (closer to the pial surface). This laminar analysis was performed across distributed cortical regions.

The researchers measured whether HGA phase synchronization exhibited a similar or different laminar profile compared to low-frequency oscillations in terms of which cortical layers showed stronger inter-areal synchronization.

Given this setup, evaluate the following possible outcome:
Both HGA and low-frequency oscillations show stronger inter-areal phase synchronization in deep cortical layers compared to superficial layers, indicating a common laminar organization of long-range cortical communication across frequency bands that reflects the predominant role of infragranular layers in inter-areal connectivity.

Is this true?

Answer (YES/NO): NO